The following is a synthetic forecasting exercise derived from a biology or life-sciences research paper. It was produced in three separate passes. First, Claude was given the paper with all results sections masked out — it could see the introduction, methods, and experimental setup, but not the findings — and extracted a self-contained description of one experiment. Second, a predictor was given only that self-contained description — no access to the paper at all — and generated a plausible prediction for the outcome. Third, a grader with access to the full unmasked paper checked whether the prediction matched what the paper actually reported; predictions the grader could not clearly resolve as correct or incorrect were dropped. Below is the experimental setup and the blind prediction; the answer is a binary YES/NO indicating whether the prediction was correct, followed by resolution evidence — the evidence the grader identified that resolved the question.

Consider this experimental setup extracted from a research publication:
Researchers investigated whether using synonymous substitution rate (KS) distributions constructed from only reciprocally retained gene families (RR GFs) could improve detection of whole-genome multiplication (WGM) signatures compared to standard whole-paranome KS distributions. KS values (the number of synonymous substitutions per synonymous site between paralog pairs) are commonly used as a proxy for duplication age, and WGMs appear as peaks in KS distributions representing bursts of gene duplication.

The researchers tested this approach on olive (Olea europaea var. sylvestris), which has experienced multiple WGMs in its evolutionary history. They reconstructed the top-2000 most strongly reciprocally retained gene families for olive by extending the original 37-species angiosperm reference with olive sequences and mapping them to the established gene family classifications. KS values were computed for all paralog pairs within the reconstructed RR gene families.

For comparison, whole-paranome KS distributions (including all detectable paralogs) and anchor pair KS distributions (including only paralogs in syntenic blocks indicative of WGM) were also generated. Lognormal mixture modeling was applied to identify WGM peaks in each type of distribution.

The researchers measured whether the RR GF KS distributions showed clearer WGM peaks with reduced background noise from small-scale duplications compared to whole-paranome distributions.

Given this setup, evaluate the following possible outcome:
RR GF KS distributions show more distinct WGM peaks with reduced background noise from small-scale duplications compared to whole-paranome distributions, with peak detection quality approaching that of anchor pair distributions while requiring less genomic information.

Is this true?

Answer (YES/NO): YES